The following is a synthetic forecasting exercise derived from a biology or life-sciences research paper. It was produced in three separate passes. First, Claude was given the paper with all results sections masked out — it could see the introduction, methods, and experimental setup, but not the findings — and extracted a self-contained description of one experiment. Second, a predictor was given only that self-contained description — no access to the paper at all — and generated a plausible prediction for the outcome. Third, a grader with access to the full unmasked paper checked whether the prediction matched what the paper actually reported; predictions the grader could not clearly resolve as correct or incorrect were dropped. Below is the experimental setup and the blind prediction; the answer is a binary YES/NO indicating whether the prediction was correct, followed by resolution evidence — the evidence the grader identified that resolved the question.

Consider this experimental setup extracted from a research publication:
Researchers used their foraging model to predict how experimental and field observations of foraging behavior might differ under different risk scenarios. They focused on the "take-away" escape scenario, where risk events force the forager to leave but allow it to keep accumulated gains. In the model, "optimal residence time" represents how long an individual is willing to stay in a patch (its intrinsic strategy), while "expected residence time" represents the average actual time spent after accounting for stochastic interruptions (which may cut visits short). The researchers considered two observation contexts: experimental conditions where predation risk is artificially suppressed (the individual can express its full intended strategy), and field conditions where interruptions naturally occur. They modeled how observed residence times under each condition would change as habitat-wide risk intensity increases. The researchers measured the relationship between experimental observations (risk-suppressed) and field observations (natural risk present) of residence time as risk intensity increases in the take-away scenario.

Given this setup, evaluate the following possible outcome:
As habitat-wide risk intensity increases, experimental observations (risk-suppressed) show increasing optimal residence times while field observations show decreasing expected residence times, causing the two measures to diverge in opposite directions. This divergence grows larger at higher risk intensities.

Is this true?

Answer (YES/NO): YES